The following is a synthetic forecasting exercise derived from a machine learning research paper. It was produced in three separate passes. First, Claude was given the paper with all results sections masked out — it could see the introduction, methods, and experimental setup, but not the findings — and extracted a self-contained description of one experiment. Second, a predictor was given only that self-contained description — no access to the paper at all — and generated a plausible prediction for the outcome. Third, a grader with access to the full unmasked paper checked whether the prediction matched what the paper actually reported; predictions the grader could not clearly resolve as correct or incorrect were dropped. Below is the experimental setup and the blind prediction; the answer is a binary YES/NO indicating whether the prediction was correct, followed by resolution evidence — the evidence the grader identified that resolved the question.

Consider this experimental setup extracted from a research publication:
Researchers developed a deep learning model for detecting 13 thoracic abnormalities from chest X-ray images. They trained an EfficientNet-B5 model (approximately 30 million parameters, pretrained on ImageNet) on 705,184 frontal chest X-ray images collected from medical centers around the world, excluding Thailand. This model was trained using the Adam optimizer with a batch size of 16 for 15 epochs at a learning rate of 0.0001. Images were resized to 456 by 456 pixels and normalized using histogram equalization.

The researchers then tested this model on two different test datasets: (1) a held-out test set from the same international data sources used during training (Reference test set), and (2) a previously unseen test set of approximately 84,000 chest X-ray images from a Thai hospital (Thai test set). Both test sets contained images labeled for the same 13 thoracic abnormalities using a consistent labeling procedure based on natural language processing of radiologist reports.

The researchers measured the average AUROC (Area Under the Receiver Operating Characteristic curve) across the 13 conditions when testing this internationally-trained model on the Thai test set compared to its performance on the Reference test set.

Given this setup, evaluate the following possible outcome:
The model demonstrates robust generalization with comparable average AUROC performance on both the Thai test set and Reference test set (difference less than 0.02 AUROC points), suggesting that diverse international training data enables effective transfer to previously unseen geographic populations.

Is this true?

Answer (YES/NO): NO